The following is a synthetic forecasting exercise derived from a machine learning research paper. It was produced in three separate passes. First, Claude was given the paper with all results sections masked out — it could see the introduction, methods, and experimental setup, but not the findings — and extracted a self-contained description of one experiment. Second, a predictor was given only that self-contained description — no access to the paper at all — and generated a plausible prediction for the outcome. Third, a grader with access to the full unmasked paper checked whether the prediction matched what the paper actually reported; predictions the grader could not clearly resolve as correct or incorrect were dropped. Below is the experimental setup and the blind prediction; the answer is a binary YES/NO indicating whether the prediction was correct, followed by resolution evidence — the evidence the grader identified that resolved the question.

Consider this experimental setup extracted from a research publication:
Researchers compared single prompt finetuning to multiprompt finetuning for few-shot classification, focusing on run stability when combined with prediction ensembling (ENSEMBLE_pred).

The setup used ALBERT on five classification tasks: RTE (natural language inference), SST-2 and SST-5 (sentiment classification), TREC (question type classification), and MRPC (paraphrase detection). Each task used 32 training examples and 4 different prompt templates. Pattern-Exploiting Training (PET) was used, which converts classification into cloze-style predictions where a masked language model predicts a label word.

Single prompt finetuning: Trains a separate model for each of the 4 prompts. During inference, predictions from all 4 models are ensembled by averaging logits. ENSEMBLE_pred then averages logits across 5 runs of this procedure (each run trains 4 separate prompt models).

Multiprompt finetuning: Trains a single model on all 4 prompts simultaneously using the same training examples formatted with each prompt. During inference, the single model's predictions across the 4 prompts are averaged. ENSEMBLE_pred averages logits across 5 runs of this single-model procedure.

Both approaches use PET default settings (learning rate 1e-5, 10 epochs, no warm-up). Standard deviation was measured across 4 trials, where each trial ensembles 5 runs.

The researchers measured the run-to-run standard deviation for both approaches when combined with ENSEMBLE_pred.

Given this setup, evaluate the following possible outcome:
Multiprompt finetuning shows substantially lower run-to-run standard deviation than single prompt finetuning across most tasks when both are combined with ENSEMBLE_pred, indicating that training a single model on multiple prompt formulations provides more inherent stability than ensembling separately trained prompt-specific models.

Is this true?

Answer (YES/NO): NO